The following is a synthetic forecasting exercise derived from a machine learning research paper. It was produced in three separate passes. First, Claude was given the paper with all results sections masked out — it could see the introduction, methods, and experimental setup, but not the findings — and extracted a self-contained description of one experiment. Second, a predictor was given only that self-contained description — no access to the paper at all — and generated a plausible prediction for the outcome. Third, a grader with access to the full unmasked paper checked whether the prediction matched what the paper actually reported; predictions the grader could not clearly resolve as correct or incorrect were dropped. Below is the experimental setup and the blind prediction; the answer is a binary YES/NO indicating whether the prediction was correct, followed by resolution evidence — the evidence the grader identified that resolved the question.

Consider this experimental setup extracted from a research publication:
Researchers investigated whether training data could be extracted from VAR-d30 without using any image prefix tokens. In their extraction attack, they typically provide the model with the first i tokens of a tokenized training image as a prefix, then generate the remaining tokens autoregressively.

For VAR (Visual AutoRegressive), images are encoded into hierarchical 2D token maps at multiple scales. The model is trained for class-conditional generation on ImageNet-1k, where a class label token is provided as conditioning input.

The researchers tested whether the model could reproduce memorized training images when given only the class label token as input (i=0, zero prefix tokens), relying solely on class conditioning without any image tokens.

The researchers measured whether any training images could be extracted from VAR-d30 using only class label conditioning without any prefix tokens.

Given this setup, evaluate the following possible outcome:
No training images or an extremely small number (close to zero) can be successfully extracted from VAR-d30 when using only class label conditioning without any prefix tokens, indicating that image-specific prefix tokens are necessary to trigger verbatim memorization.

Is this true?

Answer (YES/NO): NO